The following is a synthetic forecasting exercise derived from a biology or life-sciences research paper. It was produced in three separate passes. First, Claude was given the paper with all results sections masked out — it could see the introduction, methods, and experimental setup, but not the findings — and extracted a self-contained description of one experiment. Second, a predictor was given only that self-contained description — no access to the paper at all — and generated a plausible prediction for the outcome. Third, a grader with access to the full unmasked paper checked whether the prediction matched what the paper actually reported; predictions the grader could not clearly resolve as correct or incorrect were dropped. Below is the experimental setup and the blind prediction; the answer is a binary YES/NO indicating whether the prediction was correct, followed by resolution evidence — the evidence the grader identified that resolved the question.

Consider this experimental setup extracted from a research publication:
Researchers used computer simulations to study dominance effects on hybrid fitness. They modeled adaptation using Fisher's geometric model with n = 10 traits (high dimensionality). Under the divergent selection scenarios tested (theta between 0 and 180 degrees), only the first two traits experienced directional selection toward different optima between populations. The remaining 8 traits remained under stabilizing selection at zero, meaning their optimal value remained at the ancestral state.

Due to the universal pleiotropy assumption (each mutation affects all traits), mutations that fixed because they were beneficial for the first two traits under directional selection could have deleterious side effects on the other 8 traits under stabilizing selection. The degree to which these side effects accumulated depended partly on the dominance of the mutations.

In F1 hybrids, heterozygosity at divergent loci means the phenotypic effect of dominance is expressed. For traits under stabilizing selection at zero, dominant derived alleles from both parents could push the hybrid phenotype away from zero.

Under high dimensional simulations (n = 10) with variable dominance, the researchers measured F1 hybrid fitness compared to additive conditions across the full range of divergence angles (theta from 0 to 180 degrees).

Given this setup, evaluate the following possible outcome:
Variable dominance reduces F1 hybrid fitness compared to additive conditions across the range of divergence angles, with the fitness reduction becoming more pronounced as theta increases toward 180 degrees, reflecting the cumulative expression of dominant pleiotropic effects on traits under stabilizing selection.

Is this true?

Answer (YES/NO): NO